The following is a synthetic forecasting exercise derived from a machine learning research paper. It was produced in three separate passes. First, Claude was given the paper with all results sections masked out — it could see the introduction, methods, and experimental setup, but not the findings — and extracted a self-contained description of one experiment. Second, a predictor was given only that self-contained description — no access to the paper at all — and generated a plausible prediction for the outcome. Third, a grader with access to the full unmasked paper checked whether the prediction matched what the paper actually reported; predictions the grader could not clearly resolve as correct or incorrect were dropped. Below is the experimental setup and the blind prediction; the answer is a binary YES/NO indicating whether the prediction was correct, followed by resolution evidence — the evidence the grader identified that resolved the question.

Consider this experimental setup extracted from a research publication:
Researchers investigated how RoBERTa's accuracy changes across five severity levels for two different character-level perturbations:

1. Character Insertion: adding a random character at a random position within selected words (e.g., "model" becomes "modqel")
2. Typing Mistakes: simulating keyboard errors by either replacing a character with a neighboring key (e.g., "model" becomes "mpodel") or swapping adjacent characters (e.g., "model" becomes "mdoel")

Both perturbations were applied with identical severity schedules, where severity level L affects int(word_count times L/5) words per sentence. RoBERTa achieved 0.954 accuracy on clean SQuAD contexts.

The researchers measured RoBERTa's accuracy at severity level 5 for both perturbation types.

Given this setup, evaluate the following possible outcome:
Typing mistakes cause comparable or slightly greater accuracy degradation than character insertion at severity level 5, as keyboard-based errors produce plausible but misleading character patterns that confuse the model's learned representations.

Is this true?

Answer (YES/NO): NO